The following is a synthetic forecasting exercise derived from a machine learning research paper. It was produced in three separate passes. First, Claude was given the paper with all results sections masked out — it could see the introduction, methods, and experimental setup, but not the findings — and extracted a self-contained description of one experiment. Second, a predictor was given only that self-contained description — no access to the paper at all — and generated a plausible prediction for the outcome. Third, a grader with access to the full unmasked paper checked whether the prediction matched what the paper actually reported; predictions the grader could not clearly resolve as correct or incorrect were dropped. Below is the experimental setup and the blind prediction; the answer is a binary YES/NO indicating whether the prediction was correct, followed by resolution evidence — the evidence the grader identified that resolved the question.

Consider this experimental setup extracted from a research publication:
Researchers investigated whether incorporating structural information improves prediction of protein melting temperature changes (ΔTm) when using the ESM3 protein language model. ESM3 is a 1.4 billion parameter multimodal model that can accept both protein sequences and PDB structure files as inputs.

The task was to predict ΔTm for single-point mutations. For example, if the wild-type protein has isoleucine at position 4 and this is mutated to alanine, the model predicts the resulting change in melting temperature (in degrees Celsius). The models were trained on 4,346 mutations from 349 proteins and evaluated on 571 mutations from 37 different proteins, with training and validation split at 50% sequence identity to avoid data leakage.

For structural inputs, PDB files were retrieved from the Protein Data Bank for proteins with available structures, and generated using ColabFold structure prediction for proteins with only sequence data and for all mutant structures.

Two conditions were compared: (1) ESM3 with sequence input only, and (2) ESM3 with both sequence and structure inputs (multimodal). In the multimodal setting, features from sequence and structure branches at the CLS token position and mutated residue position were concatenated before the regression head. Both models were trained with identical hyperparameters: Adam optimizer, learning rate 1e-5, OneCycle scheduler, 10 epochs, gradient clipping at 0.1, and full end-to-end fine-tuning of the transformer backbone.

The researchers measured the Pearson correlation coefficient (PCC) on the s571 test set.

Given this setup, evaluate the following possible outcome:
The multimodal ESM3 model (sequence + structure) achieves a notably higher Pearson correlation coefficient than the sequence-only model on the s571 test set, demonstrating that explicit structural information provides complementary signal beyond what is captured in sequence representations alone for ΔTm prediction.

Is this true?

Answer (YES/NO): NO